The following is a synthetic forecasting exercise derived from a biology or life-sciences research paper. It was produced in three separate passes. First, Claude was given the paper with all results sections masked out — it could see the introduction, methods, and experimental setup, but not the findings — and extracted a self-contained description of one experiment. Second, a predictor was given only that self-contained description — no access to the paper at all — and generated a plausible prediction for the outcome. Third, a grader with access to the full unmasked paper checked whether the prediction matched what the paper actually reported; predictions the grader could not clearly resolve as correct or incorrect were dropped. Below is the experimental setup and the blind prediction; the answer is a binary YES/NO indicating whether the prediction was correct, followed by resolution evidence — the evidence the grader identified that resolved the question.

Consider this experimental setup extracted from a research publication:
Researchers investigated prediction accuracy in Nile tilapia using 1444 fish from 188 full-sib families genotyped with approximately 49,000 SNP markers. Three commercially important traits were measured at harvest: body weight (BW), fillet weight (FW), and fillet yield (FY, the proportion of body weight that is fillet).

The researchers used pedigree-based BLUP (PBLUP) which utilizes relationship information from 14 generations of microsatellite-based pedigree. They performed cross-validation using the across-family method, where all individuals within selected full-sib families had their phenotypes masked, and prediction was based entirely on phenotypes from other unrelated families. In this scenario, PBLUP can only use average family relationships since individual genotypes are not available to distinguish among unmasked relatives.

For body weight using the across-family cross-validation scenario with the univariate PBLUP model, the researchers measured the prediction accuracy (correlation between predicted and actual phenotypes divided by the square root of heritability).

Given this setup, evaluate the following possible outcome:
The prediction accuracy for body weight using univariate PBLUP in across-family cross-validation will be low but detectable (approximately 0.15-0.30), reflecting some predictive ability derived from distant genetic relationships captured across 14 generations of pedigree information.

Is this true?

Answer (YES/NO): NO